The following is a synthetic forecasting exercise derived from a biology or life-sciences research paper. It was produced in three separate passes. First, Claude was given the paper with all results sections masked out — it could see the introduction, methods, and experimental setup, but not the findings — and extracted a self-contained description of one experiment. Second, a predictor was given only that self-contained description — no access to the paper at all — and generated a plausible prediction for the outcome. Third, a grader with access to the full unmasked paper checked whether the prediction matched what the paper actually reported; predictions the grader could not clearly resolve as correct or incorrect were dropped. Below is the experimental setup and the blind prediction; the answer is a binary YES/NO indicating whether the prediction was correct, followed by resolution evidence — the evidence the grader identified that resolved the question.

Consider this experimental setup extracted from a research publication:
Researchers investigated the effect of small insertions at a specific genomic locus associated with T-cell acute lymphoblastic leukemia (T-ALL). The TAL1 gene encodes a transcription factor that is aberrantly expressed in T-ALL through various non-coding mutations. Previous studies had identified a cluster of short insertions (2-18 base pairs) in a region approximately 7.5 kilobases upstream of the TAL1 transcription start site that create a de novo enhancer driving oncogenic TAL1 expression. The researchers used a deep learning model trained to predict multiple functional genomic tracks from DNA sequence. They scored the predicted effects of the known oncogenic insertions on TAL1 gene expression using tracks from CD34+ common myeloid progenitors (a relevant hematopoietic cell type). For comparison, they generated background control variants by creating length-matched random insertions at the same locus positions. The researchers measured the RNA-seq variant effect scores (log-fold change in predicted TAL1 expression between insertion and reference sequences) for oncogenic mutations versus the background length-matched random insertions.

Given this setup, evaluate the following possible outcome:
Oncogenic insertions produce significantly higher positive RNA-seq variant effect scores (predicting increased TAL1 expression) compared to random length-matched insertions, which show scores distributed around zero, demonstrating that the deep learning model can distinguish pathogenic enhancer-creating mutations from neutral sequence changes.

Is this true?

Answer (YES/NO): YES